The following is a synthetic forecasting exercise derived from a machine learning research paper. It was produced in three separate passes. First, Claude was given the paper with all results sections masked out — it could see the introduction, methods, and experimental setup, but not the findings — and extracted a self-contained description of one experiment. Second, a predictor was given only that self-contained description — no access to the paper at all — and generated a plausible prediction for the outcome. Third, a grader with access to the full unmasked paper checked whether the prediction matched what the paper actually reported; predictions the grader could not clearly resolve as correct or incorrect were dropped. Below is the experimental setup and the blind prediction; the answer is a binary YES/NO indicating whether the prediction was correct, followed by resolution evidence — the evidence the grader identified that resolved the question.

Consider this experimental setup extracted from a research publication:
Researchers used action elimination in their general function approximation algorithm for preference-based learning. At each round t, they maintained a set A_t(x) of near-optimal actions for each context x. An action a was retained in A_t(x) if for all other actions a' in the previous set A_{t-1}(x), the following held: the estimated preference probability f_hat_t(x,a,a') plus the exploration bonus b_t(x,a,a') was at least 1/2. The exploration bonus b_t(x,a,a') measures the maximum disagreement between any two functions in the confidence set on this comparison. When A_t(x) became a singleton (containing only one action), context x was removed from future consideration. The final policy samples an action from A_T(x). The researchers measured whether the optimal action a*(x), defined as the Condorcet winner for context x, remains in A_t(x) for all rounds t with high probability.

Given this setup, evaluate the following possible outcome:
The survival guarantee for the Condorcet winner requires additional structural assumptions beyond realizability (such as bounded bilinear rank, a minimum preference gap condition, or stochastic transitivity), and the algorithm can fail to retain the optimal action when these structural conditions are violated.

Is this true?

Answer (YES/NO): NO